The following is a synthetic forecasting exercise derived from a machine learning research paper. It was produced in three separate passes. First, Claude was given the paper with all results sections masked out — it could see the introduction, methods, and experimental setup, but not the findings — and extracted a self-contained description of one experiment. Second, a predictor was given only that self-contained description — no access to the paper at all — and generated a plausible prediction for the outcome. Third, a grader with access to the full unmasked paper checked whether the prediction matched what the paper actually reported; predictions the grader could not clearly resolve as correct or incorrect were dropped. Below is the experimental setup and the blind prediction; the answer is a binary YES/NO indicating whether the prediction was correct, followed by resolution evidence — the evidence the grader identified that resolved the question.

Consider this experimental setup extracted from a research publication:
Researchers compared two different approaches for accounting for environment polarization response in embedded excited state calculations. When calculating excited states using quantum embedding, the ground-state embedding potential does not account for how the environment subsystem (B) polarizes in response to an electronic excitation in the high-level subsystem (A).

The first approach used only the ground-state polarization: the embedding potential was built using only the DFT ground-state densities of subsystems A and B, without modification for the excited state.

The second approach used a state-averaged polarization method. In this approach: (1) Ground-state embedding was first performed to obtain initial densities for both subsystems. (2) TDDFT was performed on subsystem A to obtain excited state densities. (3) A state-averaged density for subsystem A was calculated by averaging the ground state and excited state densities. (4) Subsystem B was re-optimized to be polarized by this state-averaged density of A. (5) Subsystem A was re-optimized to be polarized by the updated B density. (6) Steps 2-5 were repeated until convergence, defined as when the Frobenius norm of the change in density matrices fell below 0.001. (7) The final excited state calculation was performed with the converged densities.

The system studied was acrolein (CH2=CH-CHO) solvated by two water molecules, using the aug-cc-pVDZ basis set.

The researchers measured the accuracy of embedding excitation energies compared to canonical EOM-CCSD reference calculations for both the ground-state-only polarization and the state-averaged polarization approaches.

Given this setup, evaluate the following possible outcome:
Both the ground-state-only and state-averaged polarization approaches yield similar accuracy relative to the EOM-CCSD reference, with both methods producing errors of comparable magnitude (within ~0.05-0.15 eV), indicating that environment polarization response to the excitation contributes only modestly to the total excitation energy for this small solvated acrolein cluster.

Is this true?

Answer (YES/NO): NO